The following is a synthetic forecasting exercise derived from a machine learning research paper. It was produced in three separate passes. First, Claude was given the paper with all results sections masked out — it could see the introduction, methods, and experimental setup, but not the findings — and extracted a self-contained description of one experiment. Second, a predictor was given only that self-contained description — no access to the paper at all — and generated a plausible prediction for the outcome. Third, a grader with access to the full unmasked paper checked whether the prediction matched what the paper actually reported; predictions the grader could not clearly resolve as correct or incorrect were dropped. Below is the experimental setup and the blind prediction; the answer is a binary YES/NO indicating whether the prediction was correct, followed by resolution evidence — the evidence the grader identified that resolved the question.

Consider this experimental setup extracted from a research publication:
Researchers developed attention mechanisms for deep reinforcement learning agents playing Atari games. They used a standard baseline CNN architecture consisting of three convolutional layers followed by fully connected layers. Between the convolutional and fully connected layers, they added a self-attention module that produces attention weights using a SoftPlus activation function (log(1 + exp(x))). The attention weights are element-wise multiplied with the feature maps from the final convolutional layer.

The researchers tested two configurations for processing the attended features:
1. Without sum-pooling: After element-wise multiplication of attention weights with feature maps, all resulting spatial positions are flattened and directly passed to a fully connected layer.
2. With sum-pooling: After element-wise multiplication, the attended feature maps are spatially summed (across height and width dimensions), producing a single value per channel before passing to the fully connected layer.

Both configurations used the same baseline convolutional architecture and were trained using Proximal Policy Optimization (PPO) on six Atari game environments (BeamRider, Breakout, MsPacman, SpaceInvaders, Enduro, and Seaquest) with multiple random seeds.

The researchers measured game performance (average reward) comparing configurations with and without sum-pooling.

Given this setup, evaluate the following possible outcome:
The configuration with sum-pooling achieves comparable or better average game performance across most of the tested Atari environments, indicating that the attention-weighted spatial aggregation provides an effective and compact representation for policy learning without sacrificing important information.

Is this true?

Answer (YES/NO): NO